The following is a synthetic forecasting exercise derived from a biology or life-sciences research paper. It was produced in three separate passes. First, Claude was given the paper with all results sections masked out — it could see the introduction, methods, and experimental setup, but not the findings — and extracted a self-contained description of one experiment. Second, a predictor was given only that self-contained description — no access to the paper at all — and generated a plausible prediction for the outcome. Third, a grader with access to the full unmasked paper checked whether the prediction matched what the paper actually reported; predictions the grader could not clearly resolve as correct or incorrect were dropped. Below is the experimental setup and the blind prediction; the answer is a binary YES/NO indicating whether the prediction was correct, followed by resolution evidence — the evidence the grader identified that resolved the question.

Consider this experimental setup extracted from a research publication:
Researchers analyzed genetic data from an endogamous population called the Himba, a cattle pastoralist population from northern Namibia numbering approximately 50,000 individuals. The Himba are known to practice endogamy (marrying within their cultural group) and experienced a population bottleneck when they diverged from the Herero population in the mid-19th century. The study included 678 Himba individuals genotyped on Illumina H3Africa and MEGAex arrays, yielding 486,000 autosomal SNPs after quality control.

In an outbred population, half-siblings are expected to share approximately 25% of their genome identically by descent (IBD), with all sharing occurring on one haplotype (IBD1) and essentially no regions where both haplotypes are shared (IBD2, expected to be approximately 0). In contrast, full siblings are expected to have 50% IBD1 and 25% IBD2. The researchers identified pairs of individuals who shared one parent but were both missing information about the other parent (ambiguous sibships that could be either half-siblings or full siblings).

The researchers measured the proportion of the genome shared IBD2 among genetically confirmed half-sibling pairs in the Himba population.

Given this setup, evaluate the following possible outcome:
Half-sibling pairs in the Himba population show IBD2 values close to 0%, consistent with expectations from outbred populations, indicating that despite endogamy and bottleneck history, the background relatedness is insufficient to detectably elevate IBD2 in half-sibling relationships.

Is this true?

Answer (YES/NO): NO